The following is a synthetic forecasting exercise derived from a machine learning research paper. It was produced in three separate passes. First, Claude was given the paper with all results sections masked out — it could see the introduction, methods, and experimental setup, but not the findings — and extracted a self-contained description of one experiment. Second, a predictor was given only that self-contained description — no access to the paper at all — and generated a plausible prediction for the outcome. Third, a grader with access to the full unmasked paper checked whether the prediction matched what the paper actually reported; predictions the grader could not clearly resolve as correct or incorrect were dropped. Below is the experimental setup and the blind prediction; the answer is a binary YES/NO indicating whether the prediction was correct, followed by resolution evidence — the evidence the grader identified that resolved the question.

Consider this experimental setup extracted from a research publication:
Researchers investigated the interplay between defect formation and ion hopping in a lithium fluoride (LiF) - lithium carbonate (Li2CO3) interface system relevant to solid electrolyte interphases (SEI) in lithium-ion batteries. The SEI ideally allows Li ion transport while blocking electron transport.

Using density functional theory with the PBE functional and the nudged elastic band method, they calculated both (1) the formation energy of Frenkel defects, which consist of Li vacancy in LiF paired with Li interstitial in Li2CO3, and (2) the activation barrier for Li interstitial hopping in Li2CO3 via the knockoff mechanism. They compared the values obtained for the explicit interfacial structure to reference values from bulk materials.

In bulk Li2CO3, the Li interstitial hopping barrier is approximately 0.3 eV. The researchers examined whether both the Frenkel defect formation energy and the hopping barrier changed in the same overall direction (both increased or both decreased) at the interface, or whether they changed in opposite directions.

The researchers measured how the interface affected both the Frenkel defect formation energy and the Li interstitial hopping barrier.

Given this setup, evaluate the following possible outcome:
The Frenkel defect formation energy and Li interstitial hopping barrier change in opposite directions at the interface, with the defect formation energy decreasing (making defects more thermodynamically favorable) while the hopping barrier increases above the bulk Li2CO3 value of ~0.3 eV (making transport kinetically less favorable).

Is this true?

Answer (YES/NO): NO